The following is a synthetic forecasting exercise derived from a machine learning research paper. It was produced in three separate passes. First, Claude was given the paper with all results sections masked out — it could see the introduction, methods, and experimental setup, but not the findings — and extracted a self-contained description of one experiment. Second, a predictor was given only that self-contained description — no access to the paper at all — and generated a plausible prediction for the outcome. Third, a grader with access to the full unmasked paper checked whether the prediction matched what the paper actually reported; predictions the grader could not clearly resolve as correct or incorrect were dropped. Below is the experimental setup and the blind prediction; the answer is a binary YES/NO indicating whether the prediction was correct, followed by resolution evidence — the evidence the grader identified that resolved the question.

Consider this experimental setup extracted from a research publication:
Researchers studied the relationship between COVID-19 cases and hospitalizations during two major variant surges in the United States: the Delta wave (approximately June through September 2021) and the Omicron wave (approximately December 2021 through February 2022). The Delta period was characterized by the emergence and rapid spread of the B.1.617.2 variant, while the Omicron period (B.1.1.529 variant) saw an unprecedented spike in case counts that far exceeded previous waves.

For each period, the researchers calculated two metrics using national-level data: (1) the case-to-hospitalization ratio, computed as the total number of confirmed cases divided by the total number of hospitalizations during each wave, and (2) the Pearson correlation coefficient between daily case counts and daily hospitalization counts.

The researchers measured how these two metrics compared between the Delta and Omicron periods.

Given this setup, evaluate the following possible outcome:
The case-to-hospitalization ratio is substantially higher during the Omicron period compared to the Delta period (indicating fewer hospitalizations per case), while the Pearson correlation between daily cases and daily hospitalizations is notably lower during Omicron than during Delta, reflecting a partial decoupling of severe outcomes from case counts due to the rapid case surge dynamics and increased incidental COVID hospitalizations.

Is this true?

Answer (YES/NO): NO